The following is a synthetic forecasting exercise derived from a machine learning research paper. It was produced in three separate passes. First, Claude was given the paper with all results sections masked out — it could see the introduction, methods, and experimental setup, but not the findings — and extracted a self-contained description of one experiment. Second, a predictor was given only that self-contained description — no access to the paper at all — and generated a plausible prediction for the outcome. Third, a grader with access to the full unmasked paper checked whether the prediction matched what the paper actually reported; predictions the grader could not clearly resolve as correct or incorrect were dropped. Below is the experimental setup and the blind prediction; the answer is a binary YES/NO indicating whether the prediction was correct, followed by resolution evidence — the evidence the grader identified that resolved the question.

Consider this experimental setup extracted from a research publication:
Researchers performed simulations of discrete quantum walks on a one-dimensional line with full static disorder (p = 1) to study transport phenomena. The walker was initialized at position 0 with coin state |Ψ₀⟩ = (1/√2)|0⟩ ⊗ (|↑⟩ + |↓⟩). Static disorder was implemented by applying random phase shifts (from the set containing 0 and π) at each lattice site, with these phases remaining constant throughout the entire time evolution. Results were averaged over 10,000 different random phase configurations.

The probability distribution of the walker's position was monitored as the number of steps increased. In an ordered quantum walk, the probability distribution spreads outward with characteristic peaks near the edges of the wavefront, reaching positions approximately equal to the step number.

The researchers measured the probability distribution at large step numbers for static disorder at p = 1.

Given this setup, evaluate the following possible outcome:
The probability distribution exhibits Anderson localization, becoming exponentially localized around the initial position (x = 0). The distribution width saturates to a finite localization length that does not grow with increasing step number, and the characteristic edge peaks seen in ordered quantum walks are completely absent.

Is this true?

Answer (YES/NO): NO